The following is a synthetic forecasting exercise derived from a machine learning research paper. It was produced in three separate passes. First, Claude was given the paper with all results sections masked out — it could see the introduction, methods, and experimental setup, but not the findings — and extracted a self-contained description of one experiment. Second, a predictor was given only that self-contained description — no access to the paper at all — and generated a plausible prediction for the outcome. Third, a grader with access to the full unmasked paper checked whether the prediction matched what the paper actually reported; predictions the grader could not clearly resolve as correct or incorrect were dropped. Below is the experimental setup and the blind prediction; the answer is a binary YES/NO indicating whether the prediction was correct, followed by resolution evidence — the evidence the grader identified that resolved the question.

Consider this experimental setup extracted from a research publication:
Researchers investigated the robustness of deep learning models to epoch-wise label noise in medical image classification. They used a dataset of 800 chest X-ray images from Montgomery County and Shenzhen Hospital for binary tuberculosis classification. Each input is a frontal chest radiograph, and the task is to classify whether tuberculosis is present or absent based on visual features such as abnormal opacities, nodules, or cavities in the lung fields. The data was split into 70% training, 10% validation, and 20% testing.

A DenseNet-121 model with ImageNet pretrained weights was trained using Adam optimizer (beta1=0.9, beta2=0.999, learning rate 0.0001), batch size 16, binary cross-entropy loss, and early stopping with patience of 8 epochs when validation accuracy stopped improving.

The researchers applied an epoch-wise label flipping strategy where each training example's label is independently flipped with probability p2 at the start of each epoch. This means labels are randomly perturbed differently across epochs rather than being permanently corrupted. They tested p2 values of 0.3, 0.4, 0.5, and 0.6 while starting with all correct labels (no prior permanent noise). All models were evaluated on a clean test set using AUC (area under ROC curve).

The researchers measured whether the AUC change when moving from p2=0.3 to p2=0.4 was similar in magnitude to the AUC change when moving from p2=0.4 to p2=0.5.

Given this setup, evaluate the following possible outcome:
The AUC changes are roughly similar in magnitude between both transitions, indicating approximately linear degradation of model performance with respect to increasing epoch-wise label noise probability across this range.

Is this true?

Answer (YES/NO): NO